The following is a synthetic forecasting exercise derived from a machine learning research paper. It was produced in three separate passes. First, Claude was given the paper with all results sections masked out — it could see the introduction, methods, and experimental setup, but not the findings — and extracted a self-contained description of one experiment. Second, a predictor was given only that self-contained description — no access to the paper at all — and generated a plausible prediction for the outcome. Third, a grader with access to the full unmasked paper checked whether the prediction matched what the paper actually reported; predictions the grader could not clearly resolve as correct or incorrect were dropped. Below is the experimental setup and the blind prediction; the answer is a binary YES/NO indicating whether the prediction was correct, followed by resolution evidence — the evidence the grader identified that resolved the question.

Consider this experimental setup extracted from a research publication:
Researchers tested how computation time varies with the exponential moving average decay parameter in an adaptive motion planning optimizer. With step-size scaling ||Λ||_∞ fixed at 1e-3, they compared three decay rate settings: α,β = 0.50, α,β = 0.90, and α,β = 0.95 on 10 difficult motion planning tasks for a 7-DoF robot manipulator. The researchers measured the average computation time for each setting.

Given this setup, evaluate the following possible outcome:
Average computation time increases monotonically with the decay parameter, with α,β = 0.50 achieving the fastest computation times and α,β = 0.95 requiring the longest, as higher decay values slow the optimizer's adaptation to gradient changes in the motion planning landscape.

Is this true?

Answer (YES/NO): NO